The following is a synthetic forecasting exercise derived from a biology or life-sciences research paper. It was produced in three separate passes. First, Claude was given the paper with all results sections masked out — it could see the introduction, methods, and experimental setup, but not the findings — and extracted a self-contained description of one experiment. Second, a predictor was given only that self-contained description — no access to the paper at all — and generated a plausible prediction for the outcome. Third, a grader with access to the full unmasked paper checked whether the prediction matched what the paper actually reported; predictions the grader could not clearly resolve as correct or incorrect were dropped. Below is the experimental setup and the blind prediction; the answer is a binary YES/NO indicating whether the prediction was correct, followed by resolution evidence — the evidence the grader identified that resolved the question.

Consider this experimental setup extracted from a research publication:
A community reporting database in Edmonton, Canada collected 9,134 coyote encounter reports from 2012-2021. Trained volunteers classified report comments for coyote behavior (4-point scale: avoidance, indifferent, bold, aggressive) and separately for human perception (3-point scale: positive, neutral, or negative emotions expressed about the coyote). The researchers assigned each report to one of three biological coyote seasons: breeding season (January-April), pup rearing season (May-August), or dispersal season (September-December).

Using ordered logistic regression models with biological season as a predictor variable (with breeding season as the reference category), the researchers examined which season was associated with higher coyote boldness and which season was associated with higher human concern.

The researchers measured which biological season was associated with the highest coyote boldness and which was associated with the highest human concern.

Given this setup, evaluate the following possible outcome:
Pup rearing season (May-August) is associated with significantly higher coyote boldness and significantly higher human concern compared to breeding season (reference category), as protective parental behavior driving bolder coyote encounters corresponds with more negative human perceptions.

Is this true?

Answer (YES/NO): NO